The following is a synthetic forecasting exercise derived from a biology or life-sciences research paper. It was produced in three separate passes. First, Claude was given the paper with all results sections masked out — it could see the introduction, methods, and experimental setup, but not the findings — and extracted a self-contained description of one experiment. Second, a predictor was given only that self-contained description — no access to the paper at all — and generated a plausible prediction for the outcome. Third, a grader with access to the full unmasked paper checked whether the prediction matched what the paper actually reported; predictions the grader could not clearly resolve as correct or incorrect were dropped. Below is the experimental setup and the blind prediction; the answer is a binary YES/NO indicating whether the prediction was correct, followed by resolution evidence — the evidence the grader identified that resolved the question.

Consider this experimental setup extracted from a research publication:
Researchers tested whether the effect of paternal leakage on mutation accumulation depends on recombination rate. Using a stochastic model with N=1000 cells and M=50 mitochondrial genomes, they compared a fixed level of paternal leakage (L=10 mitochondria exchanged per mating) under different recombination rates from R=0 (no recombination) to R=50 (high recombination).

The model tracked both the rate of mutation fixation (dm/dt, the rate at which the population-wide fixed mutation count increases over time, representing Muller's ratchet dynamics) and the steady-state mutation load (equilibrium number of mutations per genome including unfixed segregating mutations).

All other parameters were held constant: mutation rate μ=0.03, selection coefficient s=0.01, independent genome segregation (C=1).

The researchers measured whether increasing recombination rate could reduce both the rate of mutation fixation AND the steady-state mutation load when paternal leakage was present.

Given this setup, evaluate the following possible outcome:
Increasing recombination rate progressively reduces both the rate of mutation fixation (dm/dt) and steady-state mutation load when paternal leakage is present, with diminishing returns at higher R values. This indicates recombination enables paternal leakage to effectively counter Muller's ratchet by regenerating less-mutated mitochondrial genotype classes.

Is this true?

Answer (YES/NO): NO